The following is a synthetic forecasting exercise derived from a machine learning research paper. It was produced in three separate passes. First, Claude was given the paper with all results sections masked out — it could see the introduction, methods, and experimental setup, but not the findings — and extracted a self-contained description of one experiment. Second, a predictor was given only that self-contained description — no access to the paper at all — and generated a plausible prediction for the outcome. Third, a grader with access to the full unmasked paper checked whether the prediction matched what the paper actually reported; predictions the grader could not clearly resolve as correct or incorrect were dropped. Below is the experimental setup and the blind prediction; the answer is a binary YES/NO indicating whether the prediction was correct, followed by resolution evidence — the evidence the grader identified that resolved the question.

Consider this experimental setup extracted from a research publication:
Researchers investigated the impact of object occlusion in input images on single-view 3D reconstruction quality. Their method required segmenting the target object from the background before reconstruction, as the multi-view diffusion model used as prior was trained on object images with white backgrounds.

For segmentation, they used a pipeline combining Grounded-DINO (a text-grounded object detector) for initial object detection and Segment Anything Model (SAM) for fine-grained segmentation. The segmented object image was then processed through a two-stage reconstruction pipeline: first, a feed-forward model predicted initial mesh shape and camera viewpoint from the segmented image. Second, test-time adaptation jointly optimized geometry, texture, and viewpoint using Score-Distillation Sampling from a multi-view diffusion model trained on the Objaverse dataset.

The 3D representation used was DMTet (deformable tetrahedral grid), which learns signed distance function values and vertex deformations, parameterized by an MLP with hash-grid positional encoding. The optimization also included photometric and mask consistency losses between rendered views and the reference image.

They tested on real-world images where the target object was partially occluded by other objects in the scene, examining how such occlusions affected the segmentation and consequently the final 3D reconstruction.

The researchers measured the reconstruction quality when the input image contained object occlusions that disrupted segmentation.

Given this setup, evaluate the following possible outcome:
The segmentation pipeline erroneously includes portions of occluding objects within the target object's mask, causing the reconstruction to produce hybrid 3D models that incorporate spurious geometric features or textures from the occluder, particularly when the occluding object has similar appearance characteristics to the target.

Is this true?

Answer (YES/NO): NO